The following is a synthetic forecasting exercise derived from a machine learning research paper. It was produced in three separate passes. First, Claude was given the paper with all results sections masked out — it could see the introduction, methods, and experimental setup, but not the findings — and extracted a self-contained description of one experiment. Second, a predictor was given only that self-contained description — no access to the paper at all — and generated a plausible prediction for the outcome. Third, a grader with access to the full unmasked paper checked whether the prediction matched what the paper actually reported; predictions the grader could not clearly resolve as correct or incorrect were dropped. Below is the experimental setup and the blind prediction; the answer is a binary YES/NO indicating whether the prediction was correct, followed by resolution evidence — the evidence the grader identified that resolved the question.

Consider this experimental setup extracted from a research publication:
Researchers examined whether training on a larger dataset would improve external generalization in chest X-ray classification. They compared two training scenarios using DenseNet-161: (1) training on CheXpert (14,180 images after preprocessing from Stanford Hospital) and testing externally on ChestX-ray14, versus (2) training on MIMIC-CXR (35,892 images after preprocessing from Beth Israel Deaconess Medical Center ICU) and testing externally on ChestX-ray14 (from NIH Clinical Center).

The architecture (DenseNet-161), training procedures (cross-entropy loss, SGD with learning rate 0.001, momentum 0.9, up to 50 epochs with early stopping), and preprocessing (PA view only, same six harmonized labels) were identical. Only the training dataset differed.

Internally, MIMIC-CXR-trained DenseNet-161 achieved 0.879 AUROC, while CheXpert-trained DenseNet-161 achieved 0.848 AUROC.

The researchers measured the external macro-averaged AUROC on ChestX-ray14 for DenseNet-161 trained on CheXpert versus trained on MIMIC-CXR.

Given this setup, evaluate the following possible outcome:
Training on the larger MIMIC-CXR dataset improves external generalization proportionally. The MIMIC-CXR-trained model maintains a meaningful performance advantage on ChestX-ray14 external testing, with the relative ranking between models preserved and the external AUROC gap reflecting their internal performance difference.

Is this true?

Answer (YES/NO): NO